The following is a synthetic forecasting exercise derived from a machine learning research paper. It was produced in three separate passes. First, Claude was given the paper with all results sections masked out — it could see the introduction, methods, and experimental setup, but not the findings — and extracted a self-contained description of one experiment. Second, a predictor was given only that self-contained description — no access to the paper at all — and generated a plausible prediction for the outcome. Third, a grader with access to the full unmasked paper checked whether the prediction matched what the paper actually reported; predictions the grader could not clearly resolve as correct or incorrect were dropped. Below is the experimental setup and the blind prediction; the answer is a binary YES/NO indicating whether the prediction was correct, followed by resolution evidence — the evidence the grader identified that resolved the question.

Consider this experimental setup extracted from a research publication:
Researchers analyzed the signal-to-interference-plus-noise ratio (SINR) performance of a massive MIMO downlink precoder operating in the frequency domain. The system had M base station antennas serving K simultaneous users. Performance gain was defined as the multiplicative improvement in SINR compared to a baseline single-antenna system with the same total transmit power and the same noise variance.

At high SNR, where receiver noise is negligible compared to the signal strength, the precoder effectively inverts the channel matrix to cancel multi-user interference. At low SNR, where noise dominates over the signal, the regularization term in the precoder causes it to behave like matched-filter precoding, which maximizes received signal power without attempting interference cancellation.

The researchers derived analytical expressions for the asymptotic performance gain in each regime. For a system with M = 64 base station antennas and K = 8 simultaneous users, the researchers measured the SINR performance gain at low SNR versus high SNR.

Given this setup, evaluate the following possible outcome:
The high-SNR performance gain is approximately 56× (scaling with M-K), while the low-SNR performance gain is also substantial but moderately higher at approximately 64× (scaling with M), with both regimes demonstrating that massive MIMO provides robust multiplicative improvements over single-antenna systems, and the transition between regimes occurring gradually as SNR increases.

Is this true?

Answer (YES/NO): YES